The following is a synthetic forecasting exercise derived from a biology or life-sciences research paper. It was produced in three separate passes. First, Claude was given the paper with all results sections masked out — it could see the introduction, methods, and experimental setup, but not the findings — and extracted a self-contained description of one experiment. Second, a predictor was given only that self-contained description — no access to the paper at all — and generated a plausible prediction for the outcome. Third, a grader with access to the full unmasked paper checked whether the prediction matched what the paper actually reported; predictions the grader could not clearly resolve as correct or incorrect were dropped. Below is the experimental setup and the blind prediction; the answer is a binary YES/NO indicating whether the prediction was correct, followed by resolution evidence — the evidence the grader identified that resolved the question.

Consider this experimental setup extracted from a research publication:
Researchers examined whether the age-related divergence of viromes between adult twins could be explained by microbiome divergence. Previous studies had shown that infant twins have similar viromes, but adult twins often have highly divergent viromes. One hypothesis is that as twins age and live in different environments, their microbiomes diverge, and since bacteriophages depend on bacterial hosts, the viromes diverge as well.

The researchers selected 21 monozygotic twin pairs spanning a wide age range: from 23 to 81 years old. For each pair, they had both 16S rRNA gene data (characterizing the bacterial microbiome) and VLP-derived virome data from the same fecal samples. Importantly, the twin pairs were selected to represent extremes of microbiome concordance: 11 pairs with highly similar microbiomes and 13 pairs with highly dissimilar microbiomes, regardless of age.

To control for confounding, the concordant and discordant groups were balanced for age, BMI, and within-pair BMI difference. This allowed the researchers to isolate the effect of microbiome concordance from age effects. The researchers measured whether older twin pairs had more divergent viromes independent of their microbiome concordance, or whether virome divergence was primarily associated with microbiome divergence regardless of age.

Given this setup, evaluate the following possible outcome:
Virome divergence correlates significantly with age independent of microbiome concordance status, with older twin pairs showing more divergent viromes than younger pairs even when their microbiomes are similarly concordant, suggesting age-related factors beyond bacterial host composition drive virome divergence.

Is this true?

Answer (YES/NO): NO